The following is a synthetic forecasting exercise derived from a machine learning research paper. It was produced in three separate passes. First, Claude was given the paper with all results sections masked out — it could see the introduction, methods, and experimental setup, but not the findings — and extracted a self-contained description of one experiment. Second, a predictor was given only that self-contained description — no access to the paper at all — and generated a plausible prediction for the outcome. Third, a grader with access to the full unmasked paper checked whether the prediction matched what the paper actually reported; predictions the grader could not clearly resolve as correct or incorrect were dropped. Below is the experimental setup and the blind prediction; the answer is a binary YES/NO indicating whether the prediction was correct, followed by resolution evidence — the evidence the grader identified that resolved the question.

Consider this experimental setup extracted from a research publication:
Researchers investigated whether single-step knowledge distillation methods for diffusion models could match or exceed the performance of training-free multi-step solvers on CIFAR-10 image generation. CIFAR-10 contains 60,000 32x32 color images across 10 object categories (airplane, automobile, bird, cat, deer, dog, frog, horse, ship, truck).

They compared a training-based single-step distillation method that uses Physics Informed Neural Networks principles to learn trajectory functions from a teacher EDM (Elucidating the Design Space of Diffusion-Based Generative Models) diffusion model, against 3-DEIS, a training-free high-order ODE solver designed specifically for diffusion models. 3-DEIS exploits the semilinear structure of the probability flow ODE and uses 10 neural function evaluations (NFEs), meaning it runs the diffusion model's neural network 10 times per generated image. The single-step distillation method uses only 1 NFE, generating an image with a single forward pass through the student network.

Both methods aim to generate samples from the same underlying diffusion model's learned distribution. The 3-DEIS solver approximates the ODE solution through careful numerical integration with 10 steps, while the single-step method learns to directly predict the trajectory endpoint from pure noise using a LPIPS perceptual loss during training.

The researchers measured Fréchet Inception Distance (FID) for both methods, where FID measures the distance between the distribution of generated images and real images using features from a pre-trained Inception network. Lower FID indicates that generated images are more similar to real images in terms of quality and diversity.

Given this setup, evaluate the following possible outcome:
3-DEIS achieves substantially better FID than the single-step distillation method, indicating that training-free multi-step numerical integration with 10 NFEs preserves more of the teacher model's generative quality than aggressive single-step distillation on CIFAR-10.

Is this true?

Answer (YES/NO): NO